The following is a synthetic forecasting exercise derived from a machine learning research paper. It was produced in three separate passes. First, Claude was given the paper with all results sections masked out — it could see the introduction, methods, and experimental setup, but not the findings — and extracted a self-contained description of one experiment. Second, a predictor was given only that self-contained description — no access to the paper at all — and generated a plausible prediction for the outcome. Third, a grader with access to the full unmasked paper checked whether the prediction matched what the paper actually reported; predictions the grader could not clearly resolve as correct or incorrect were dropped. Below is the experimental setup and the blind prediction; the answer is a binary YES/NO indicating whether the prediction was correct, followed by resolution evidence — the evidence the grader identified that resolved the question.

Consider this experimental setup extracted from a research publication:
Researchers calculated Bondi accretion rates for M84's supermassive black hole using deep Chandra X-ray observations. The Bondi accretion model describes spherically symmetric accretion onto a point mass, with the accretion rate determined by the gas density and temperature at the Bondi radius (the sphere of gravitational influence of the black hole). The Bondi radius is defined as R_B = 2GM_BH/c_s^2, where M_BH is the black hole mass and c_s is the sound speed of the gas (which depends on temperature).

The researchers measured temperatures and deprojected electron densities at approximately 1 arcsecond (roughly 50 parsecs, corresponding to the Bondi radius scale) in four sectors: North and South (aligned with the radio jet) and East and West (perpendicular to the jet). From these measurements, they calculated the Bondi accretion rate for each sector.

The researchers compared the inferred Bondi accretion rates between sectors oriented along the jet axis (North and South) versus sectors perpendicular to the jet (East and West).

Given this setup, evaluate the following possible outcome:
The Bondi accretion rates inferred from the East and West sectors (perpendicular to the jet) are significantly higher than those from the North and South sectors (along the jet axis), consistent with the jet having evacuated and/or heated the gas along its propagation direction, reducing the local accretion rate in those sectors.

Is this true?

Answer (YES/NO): YES